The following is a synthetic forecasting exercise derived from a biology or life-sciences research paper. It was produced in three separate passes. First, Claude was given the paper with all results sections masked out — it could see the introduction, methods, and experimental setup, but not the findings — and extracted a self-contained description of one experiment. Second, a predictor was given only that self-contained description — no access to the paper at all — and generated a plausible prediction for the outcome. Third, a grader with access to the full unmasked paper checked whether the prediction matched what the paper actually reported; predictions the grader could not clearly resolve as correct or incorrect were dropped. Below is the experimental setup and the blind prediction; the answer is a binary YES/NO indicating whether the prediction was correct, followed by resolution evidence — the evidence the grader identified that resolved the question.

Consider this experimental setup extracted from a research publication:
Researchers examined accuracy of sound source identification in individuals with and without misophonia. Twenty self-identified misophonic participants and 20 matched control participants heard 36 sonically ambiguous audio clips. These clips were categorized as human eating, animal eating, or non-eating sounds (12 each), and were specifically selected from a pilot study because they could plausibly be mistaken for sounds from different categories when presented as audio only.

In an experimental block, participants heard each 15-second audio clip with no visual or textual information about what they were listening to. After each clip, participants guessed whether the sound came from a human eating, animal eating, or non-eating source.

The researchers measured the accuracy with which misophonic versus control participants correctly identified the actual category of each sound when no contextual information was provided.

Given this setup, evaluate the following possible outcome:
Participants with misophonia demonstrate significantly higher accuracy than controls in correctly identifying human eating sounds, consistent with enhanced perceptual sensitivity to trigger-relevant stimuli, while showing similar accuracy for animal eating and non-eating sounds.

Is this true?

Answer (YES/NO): YES